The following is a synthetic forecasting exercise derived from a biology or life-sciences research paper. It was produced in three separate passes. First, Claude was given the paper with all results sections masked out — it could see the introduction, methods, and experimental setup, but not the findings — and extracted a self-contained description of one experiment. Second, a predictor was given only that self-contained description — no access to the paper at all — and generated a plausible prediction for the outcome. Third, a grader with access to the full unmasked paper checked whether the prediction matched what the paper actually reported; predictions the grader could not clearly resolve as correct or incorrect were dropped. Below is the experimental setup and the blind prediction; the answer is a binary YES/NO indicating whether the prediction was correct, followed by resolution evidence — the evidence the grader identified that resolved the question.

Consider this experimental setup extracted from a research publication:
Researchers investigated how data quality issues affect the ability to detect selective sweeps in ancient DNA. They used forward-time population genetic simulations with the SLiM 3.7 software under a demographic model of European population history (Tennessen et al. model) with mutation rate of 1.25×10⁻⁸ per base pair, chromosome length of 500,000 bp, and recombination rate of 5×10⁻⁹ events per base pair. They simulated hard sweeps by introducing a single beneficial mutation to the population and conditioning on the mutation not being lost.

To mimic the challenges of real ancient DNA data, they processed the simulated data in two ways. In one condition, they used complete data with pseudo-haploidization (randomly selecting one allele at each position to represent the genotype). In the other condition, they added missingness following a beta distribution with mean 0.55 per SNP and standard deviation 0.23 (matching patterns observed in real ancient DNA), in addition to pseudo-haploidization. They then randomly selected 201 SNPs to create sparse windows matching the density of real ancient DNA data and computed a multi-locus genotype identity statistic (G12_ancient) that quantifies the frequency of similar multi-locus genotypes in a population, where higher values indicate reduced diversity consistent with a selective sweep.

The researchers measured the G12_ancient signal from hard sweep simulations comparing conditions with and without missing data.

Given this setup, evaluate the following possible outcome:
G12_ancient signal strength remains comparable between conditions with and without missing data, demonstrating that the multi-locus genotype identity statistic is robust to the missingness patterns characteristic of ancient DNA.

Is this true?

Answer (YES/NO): NO